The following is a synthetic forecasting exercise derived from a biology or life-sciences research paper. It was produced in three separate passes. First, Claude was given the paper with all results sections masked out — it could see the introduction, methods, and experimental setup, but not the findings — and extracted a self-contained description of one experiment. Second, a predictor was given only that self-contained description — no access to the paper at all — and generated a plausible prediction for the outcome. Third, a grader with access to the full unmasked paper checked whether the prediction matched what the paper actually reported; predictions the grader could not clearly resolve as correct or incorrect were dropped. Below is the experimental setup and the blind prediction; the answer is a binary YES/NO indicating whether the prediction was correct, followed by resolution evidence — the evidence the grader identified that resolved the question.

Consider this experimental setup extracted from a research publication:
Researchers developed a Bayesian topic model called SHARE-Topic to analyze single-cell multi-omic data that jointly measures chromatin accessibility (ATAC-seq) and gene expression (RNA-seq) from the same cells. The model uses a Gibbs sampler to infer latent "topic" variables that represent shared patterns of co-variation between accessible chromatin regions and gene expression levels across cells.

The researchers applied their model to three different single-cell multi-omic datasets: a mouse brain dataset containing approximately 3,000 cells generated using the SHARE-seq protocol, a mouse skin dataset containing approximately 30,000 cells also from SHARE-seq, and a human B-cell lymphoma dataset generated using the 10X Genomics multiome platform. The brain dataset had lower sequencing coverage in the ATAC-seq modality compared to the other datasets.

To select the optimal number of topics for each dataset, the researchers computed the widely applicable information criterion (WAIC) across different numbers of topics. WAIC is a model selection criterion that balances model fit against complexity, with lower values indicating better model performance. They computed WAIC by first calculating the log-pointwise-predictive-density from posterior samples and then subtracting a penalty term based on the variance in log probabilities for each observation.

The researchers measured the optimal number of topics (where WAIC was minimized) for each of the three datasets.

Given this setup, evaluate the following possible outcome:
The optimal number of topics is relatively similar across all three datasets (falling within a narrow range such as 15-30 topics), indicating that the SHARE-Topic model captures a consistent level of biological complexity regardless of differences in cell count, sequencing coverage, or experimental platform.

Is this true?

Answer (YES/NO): NO